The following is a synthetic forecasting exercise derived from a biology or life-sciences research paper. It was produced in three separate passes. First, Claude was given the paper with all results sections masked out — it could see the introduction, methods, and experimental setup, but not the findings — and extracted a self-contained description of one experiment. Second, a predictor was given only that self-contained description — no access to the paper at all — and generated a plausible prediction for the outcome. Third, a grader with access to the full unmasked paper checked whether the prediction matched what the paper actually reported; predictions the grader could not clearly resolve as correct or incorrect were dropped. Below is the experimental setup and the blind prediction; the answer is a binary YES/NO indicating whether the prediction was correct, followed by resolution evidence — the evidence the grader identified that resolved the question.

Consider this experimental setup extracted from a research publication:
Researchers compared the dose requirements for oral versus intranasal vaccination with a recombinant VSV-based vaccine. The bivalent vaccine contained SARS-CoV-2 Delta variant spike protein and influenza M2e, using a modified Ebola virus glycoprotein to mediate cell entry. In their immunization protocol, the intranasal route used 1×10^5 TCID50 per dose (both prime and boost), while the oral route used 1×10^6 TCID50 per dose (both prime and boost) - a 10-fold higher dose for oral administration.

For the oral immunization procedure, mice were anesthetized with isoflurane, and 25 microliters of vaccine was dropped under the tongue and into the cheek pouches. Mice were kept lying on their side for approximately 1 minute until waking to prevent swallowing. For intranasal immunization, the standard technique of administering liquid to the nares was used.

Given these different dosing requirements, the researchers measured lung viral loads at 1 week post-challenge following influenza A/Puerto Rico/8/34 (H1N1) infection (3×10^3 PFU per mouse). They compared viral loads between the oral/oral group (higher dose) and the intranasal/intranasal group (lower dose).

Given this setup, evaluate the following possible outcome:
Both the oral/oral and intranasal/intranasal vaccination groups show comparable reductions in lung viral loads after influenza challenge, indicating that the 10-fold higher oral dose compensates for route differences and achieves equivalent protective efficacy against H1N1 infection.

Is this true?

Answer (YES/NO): YES